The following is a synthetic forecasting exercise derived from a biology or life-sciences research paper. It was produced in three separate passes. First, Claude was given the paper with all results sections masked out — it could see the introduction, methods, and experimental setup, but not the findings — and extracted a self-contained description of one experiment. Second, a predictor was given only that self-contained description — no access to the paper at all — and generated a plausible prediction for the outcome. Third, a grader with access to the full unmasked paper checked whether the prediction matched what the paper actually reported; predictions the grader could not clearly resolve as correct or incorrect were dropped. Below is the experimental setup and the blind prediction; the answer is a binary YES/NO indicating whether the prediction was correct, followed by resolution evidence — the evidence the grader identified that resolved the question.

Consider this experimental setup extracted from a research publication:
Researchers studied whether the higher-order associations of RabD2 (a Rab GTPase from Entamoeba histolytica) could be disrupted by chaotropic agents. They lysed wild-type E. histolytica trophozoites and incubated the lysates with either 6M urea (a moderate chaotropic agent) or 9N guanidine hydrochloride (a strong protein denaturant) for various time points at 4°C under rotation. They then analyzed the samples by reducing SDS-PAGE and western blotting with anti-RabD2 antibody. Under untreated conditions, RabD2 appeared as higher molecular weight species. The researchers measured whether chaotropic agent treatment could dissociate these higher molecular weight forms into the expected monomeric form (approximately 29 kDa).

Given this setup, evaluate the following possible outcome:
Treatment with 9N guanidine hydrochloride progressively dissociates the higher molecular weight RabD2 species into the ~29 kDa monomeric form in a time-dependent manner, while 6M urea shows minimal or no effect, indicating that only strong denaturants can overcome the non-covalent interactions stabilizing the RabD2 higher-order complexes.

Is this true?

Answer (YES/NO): NO